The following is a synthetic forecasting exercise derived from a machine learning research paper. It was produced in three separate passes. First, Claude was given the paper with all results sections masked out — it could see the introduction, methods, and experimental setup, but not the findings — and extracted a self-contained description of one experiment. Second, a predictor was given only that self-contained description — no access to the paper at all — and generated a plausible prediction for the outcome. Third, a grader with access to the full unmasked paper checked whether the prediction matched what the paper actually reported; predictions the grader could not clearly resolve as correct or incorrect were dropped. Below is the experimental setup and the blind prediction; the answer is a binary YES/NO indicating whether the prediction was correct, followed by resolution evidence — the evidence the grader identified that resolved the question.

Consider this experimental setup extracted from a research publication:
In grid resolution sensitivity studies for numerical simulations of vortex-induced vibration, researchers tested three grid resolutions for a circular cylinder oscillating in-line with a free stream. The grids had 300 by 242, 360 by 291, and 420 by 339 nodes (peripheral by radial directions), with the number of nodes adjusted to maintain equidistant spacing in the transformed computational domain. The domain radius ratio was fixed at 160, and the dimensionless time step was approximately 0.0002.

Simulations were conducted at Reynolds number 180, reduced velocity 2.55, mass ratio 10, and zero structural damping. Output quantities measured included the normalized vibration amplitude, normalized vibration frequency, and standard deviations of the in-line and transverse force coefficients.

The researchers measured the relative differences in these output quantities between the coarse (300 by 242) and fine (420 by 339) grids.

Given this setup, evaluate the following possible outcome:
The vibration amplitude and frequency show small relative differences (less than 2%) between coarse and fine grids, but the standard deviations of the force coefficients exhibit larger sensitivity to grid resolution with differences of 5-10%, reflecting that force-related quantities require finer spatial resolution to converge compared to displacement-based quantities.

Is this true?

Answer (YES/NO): NO